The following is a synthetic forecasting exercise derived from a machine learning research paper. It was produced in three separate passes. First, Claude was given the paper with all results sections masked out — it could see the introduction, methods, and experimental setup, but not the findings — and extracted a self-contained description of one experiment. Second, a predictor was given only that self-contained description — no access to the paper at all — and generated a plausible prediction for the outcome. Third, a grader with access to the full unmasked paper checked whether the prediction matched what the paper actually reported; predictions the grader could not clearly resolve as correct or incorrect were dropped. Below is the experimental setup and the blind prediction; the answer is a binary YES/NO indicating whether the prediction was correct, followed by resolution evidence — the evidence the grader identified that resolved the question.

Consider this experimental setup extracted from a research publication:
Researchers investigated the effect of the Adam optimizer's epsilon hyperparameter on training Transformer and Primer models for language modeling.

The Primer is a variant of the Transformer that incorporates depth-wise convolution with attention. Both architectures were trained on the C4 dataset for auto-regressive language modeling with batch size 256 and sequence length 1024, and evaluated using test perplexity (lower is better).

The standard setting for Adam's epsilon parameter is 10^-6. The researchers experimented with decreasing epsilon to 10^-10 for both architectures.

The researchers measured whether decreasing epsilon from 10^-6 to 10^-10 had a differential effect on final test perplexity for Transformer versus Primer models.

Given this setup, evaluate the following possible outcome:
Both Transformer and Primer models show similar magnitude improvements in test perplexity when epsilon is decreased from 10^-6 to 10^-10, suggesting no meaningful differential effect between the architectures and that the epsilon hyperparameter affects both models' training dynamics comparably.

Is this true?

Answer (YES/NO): NO